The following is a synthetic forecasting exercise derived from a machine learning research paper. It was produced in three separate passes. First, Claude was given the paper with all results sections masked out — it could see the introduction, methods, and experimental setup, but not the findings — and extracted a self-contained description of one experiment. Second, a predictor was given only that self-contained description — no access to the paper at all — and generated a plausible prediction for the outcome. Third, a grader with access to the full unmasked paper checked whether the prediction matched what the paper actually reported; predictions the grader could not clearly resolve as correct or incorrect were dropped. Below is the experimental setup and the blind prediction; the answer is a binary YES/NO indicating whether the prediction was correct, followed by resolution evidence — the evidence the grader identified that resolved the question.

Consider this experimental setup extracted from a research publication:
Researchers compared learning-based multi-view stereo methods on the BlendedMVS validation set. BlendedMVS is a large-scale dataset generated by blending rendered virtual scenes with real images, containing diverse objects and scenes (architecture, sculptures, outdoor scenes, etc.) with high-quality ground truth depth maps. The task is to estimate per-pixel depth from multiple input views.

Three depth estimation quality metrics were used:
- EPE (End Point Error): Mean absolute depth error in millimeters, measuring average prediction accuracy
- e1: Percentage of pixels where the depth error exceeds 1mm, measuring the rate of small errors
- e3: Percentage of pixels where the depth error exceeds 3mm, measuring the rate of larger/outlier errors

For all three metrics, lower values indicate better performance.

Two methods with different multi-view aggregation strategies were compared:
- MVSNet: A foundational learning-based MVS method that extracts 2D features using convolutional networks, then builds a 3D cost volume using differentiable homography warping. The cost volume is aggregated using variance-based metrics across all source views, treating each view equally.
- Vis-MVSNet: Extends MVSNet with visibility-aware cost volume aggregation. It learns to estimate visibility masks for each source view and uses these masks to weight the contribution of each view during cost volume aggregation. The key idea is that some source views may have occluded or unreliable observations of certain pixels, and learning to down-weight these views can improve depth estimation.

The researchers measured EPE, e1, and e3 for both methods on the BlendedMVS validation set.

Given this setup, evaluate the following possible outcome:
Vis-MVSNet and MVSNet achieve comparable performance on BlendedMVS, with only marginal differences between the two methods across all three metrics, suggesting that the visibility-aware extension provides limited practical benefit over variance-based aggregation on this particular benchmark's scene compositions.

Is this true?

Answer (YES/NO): NO